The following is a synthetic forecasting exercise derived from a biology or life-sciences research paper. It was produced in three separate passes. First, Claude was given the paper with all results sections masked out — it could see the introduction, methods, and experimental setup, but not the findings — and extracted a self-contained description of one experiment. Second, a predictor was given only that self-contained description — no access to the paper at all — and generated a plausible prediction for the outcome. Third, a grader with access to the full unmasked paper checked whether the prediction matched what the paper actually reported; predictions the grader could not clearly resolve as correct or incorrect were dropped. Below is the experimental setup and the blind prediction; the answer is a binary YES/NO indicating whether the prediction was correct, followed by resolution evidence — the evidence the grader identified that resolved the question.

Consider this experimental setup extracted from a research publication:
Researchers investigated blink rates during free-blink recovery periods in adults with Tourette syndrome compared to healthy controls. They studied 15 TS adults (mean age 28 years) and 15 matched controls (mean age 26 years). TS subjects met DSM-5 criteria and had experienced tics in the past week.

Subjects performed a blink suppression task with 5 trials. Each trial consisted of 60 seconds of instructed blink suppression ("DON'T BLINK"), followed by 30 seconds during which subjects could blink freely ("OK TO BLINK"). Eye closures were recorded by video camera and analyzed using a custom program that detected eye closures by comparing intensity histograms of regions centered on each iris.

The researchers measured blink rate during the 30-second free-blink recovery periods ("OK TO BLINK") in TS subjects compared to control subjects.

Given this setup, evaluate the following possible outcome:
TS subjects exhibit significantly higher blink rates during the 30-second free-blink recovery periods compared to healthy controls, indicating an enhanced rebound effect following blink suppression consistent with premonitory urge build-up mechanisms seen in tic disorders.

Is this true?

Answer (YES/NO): NO